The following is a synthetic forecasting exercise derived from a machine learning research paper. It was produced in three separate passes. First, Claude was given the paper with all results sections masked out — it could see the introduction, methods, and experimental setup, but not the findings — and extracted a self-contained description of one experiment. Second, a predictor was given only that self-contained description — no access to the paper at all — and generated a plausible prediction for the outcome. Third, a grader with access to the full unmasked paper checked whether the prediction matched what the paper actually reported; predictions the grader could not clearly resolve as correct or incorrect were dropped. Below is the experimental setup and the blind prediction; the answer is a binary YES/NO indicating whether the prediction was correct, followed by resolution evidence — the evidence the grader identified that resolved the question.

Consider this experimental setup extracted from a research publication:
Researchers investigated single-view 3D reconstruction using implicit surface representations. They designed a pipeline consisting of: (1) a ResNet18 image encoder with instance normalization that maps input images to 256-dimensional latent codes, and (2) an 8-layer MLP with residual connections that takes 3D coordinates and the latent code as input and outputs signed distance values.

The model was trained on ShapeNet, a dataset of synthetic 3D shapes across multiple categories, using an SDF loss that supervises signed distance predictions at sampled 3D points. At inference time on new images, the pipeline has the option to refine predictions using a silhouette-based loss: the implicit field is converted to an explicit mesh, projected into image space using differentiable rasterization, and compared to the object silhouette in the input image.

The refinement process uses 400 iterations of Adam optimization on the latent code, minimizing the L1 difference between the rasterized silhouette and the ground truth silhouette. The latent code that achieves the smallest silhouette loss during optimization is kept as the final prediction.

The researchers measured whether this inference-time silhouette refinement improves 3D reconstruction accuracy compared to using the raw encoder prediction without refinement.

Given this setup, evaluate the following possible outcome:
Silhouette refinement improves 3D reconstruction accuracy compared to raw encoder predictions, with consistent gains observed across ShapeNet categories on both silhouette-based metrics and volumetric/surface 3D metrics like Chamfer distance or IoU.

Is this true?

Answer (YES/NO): YES